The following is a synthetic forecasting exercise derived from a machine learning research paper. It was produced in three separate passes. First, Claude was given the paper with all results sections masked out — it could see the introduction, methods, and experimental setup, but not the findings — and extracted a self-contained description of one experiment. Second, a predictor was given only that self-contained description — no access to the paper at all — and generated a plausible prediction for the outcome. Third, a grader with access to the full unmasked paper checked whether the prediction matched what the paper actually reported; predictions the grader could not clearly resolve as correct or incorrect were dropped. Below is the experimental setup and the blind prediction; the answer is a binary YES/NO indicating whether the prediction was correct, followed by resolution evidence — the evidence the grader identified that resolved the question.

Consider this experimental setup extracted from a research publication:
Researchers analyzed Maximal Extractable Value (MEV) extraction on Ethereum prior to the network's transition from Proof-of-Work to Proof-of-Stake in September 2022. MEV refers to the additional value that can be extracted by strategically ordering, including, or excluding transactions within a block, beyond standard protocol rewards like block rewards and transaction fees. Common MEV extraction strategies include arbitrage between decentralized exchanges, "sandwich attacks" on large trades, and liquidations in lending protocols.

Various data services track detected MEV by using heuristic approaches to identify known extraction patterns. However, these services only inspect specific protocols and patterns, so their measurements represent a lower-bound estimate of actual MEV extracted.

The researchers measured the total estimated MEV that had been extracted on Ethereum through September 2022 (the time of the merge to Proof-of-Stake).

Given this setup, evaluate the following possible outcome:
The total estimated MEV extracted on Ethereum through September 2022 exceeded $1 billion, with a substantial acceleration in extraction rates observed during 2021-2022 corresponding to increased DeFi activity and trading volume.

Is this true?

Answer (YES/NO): NO